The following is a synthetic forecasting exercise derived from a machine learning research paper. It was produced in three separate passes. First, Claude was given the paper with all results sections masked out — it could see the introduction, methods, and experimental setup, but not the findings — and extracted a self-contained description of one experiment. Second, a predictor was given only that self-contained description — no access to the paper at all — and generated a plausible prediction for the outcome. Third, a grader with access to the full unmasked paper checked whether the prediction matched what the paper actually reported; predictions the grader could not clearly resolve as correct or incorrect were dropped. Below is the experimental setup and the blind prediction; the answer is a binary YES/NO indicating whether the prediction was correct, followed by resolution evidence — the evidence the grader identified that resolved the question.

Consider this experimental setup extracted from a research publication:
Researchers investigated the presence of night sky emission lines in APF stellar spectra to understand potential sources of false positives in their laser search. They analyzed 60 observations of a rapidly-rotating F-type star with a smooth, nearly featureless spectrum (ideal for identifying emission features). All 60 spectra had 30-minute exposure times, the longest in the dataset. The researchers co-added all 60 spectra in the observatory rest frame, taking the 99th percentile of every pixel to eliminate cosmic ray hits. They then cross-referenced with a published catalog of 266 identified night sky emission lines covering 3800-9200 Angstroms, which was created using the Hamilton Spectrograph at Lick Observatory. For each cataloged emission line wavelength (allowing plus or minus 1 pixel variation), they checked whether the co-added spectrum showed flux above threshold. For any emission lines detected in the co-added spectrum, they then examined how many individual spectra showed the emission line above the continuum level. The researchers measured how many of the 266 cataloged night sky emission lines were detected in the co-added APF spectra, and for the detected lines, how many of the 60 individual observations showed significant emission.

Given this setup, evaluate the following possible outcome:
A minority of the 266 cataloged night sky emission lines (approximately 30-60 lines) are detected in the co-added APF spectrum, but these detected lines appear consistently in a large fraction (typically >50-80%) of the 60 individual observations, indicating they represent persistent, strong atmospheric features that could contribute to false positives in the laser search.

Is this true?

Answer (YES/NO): NO